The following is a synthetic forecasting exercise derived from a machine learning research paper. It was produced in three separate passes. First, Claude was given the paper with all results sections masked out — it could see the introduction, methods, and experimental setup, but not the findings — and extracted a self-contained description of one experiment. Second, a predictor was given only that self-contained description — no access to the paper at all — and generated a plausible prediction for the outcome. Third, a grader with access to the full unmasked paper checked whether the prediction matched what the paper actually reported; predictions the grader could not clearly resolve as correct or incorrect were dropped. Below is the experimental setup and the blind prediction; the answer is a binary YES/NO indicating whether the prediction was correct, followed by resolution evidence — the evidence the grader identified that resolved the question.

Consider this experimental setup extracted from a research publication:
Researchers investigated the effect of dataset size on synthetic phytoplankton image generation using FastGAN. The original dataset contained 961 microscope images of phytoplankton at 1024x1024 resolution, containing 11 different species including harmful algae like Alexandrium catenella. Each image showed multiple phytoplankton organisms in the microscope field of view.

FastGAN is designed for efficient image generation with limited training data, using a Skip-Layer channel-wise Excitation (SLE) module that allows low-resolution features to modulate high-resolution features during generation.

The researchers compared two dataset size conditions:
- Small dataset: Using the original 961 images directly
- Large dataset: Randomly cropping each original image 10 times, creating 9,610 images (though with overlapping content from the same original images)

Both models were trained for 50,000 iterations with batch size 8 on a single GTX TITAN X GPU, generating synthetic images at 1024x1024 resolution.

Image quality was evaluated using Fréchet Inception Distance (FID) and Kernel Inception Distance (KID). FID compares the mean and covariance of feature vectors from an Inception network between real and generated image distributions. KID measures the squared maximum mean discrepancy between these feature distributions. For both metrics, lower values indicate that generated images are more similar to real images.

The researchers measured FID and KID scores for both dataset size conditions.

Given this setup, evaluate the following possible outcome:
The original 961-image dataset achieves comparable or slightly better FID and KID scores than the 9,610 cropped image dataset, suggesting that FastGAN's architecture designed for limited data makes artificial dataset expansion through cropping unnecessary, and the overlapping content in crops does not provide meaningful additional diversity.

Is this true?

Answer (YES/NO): NO